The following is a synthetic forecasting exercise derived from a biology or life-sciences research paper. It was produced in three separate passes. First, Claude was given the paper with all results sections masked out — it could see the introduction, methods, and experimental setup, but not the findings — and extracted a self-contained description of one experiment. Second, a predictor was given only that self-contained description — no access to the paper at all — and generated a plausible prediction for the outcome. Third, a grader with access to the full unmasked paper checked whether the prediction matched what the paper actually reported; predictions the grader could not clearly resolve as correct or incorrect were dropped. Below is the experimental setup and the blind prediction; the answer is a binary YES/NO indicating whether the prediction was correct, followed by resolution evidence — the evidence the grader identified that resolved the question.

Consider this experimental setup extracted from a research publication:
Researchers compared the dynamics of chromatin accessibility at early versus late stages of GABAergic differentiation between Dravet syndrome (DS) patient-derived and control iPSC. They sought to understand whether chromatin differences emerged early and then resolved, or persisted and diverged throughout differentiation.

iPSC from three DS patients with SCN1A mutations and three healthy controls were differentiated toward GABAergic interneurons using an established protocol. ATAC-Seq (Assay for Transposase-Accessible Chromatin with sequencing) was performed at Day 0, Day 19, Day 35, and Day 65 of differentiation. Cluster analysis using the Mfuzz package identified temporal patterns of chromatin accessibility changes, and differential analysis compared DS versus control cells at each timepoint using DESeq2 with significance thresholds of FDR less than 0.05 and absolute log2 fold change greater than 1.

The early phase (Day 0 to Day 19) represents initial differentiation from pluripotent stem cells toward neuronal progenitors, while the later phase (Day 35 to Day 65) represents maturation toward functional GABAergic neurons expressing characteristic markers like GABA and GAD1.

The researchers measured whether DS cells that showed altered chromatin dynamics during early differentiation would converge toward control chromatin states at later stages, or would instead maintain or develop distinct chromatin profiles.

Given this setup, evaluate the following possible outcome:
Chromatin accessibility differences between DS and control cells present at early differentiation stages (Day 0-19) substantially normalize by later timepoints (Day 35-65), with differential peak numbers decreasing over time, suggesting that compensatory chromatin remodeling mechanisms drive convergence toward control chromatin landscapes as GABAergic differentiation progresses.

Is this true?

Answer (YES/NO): NO